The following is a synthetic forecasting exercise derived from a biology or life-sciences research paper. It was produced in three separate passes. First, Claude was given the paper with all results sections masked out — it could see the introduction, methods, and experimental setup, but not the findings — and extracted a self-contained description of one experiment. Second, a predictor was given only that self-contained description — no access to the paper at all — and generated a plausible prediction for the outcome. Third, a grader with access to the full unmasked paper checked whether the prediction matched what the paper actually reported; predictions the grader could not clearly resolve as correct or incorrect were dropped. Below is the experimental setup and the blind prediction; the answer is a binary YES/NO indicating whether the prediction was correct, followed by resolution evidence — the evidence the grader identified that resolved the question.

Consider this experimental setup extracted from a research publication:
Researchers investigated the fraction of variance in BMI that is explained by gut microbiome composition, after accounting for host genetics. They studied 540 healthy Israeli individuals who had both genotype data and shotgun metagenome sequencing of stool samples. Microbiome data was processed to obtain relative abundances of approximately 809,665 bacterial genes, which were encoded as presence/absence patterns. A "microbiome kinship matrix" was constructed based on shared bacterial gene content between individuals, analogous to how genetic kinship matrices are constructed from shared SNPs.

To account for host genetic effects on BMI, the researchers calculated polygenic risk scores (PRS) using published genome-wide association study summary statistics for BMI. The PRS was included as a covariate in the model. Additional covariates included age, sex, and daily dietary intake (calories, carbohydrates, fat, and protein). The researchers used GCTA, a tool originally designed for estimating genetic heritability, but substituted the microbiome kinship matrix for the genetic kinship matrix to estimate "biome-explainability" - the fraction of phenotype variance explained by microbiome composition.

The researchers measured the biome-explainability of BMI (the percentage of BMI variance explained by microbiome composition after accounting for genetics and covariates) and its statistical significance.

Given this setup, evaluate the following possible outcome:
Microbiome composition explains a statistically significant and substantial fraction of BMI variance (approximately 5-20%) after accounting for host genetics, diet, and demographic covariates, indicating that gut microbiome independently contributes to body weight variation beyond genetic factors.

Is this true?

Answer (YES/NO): YES